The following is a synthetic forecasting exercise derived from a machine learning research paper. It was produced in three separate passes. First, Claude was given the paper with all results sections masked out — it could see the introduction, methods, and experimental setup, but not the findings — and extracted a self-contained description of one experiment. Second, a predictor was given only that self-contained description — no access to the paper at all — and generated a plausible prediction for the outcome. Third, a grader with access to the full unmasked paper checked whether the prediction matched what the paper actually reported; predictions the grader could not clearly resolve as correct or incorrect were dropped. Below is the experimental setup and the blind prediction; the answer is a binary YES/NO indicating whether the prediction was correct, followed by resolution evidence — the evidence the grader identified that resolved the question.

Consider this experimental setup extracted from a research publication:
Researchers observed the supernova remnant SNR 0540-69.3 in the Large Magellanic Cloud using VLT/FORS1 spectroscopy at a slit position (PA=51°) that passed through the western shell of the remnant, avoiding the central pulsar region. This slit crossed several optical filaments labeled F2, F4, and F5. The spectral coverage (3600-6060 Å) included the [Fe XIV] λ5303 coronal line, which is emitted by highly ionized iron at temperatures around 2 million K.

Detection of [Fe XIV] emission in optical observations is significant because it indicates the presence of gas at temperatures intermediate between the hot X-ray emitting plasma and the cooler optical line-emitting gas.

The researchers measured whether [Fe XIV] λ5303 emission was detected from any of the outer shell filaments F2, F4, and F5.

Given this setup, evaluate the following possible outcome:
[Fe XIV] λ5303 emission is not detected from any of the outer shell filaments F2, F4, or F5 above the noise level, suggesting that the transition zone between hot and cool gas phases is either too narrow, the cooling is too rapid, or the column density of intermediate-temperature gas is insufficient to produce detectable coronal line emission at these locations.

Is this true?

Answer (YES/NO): NO